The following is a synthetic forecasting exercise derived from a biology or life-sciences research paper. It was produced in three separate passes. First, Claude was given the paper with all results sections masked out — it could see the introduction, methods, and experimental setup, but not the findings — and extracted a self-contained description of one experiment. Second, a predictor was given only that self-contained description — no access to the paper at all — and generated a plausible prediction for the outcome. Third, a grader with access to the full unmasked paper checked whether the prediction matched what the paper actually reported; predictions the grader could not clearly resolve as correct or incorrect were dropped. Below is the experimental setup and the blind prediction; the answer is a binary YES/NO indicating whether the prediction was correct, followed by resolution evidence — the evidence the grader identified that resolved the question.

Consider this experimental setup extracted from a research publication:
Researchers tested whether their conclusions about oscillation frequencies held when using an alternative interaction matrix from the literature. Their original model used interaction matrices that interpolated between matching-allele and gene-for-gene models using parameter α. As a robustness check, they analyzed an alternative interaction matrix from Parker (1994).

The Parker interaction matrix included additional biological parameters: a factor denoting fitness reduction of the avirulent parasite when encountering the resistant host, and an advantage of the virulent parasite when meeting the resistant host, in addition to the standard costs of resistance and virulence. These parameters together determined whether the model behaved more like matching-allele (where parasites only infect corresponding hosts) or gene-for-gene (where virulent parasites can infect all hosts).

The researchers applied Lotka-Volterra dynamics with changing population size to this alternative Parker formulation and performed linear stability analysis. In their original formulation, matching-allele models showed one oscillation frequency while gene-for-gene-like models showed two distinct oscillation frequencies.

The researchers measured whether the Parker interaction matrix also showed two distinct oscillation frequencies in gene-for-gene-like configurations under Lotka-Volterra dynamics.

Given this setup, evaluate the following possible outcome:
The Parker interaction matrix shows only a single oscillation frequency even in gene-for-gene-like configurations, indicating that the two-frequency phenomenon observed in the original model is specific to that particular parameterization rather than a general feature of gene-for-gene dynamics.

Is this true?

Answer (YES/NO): NO